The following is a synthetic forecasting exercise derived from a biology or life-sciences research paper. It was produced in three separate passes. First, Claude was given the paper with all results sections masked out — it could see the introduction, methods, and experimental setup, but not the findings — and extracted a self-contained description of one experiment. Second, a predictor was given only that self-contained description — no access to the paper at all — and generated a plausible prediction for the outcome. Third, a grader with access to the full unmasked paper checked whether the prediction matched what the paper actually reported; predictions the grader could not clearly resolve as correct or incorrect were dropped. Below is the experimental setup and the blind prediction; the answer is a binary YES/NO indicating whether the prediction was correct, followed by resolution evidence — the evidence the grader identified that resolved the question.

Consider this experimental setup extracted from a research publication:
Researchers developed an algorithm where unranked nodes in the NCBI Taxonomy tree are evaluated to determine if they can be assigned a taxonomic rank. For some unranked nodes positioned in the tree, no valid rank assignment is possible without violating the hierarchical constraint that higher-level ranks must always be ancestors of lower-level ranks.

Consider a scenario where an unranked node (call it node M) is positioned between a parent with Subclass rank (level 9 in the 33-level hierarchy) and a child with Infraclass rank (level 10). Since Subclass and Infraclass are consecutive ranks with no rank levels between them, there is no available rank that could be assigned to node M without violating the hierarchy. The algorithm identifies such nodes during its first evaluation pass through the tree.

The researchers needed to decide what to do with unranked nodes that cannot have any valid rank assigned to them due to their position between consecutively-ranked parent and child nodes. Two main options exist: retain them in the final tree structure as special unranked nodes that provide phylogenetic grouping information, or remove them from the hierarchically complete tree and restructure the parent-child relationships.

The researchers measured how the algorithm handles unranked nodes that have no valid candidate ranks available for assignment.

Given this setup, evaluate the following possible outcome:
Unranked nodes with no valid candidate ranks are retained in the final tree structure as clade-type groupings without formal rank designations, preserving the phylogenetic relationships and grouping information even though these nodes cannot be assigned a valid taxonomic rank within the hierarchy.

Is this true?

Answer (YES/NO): NO